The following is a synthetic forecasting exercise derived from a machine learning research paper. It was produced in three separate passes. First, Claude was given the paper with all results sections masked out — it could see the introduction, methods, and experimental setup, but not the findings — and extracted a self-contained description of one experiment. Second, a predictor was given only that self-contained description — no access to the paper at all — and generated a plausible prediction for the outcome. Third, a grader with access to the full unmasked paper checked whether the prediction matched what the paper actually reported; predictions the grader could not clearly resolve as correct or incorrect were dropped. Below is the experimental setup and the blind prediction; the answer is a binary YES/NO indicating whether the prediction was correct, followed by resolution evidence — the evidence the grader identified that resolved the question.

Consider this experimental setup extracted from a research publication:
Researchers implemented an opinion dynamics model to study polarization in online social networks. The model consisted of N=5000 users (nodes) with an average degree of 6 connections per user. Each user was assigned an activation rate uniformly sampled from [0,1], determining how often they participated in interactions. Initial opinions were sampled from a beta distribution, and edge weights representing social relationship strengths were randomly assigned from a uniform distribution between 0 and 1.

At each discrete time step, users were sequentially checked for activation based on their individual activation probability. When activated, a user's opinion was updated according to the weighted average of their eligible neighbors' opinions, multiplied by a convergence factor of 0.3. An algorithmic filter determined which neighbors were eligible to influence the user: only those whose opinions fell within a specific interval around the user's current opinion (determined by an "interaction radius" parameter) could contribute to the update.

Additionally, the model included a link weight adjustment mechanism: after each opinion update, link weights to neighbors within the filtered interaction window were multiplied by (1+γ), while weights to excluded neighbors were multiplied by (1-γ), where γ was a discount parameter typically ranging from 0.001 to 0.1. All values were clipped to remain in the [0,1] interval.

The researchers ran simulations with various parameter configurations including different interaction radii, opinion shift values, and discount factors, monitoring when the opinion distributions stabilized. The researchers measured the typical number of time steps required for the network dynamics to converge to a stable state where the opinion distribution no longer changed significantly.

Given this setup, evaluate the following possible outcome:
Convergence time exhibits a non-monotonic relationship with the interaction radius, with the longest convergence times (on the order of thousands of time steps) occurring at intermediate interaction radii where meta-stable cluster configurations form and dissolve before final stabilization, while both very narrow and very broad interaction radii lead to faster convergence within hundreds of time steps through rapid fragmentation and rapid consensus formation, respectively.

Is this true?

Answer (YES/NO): NO